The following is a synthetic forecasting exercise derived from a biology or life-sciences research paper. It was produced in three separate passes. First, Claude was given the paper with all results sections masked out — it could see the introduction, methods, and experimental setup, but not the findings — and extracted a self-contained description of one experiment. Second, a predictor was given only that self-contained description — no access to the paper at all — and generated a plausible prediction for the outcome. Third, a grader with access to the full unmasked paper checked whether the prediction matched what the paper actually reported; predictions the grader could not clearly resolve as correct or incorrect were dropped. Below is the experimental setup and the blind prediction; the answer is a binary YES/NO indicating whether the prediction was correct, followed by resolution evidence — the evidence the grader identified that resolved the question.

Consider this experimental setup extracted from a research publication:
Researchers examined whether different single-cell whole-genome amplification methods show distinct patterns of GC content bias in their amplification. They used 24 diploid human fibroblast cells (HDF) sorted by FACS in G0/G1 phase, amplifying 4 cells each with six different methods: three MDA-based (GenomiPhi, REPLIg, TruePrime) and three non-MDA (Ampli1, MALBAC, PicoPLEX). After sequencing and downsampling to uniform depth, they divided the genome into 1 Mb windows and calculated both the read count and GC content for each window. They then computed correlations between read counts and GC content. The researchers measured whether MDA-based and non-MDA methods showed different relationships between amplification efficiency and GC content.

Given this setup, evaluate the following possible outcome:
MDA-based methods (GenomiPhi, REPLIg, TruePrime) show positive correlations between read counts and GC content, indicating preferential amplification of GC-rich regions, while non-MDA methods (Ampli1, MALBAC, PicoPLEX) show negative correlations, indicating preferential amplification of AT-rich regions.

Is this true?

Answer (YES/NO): NO